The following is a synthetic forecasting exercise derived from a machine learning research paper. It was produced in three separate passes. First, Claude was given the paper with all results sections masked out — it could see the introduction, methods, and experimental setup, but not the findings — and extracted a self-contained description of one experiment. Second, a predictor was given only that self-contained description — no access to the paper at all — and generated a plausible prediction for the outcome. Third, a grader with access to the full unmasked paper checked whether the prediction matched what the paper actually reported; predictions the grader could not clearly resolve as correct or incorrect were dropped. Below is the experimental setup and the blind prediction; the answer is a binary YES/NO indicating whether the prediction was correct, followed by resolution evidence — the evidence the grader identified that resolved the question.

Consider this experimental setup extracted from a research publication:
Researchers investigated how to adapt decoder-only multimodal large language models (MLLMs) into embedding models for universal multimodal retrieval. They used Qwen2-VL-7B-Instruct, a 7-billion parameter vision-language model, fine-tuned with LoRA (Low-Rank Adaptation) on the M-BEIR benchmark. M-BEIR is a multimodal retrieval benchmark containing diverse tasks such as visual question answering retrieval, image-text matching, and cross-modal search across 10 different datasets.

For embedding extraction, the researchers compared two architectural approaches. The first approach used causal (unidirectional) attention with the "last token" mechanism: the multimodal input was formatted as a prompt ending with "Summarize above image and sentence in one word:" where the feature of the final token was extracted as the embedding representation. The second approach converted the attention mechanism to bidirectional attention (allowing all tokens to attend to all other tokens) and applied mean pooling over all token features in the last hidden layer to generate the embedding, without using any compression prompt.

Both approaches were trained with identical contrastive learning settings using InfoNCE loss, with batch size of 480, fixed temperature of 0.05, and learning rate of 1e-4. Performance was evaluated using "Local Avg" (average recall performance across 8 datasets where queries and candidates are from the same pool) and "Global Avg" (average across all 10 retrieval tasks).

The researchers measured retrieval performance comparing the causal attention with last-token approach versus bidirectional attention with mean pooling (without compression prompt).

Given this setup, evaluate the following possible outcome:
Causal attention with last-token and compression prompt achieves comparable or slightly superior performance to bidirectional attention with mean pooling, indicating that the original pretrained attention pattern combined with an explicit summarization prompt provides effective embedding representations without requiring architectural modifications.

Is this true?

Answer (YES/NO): NO